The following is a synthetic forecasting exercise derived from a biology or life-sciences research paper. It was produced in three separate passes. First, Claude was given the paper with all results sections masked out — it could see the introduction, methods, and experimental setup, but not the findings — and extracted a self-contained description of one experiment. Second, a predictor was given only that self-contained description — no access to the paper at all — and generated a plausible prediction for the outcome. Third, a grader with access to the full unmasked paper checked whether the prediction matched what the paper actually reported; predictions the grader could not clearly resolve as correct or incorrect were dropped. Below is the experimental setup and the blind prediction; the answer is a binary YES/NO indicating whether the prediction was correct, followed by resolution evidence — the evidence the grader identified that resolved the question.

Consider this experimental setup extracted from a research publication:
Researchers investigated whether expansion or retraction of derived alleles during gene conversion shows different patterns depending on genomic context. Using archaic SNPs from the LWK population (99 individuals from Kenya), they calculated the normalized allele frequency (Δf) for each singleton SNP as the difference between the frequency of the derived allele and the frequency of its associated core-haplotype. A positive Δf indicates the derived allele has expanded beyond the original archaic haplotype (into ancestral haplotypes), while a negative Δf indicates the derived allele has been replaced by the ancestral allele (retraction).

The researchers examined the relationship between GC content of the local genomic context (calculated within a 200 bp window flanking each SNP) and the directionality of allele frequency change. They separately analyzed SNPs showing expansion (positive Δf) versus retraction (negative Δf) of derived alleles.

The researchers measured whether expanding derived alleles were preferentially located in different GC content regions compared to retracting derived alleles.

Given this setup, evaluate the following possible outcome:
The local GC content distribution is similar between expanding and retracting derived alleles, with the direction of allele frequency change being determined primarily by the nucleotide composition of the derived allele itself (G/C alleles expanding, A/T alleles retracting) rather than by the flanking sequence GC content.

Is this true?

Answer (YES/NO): YES